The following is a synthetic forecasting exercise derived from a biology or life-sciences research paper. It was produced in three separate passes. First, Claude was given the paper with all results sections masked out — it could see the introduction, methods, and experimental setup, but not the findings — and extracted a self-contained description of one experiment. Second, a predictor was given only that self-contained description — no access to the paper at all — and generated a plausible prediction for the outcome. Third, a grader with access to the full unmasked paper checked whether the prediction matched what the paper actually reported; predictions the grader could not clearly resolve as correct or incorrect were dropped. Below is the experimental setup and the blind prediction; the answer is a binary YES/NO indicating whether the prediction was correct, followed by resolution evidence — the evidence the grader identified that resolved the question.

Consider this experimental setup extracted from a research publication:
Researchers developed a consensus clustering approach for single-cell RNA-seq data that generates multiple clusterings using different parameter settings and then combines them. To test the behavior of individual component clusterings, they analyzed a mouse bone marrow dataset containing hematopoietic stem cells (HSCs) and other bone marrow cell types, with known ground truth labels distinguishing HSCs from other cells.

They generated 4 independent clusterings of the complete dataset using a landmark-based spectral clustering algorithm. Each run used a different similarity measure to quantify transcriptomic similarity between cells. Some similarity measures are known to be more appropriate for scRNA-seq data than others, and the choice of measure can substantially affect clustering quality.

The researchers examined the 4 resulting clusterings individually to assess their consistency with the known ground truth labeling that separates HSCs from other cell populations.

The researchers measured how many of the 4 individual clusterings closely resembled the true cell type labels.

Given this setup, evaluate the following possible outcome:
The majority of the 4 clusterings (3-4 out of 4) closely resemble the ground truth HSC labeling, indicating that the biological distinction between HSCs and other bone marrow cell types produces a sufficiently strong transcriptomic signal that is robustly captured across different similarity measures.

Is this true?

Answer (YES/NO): YES